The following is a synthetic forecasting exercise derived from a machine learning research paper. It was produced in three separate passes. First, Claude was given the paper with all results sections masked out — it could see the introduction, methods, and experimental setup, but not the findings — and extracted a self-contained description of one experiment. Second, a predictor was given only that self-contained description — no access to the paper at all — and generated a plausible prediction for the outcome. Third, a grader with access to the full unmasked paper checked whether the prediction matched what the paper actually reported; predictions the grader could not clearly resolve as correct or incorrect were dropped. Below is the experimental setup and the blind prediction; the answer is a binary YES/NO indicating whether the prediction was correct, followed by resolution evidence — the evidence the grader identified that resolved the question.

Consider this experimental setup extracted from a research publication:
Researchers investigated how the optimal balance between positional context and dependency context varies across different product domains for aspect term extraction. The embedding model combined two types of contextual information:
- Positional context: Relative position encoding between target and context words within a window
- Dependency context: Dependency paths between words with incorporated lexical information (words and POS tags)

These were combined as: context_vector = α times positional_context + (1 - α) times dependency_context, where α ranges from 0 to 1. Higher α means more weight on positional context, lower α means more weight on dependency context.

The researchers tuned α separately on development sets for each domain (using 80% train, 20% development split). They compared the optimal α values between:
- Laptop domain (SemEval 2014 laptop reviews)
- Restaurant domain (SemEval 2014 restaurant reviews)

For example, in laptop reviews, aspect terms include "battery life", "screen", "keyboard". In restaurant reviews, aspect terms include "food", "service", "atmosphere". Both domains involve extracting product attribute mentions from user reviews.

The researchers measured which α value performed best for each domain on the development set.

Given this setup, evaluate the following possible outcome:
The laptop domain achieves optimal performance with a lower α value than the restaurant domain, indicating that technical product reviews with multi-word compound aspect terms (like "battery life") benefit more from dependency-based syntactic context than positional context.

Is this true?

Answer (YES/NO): NO